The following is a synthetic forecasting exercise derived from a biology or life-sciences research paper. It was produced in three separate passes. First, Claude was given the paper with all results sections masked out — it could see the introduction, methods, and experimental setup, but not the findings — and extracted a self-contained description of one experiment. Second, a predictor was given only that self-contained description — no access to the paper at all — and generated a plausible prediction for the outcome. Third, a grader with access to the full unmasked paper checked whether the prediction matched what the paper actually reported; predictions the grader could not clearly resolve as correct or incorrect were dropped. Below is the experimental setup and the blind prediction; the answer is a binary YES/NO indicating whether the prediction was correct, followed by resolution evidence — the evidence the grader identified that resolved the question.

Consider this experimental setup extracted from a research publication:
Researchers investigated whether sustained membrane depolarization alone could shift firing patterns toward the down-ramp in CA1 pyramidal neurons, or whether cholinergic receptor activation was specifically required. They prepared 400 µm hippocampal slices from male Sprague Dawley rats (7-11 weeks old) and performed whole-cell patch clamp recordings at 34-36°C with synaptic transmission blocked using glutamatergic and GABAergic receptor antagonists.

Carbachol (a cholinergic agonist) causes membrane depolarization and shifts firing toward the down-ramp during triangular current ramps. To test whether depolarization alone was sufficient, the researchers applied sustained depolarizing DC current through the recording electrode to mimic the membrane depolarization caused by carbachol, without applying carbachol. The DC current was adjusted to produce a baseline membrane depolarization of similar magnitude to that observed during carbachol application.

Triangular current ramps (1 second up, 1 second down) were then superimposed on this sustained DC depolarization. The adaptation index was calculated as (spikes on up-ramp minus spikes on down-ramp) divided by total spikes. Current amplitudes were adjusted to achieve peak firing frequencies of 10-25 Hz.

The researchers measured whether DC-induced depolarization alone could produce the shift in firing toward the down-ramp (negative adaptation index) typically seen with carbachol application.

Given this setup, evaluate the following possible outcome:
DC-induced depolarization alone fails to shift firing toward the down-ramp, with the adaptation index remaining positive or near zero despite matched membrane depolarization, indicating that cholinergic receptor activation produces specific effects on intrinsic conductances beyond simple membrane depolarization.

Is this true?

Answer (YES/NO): YES